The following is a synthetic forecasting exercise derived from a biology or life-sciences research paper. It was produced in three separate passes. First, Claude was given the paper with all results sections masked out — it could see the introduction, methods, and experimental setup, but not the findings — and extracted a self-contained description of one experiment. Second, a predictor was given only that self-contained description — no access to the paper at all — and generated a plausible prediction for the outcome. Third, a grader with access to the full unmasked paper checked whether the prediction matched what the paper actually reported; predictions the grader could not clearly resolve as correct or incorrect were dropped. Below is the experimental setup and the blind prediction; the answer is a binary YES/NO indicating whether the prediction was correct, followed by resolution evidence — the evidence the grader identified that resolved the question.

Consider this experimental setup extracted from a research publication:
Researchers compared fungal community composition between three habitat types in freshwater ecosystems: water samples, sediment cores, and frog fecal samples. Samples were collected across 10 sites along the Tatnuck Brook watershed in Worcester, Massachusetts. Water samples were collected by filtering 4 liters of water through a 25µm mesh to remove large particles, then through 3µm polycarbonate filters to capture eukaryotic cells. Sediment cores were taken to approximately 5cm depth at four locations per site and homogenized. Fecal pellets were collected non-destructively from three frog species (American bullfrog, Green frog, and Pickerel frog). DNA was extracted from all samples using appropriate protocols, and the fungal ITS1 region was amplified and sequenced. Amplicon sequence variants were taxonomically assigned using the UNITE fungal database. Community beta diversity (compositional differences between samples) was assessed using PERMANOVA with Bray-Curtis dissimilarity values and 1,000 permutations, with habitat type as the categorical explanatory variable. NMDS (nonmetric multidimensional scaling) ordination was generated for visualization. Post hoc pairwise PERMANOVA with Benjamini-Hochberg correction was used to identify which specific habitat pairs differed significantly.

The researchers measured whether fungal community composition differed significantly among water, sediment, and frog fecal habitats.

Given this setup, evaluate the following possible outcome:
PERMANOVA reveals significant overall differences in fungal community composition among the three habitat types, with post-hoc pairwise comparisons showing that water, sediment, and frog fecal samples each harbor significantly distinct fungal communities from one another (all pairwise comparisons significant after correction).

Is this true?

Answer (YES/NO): YES